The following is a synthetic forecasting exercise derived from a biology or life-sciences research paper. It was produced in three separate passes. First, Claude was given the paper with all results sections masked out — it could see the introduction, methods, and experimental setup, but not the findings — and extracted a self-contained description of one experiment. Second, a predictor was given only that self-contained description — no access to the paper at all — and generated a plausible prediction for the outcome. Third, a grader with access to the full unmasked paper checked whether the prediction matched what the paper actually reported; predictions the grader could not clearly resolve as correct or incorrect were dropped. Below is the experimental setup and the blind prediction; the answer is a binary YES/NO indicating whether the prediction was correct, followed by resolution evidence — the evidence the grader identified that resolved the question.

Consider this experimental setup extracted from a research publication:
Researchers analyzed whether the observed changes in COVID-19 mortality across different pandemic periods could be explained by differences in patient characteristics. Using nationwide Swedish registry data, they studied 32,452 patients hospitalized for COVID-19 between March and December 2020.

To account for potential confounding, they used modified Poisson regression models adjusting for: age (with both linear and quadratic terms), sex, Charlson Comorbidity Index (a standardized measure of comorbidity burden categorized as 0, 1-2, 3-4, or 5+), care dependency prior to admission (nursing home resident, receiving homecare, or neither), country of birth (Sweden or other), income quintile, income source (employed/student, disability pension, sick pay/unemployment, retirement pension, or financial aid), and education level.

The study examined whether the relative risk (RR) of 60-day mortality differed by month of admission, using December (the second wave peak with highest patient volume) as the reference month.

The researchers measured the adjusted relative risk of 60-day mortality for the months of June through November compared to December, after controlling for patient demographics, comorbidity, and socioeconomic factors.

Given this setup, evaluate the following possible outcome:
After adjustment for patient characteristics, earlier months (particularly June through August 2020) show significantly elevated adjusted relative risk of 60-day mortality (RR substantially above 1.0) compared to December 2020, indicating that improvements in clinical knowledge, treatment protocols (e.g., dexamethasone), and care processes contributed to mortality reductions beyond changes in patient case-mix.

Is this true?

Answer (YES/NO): NO